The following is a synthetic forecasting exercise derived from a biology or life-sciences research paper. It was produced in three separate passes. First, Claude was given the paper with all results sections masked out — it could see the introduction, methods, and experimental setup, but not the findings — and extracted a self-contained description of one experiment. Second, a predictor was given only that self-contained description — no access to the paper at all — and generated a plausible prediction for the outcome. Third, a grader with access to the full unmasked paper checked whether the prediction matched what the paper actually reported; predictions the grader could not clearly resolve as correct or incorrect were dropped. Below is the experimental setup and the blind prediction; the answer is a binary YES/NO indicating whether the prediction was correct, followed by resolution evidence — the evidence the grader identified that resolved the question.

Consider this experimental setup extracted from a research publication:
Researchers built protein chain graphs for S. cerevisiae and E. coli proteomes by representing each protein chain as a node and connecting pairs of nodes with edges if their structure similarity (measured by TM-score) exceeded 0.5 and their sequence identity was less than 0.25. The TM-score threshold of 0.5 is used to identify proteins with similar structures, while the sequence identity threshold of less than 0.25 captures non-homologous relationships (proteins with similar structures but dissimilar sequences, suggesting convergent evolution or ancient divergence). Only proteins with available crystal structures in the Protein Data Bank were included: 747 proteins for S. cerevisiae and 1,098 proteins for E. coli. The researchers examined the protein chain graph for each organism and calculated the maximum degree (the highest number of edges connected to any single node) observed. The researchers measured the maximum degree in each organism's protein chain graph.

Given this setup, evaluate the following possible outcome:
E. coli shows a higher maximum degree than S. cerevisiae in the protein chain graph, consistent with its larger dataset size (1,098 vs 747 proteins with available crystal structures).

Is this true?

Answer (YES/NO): YES